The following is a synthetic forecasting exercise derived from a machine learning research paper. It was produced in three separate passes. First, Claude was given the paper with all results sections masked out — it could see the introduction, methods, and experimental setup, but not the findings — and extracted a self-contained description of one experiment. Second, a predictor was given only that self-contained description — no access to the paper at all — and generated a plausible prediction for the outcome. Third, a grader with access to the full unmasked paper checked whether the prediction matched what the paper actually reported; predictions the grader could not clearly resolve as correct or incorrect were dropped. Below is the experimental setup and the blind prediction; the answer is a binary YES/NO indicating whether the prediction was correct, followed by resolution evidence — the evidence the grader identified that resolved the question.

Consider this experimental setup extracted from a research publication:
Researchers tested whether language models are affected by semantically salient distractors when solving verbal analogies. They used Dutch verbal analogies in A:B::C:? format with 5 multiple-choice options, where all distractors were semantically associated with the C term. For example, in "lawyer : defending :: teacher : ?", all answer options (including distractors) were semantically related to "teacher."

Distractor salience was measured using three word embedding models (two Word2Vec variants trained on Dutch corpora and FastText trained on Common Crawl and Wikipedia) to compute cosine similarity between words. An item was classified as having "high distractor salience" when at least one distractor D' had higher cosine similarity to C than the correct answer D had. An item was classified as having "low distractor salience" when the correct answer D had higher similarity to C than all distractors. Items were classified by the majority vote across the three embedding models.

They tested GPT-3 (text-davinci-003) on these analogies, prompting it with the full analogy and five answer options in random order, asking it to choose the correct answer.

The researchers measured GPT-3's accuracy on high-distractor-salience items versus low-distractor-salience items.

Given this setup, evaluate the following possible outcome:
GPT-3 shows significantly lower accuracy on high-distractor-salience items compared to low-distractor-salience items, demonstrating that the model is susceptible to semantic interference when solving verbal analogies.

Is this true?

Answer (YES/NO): YES